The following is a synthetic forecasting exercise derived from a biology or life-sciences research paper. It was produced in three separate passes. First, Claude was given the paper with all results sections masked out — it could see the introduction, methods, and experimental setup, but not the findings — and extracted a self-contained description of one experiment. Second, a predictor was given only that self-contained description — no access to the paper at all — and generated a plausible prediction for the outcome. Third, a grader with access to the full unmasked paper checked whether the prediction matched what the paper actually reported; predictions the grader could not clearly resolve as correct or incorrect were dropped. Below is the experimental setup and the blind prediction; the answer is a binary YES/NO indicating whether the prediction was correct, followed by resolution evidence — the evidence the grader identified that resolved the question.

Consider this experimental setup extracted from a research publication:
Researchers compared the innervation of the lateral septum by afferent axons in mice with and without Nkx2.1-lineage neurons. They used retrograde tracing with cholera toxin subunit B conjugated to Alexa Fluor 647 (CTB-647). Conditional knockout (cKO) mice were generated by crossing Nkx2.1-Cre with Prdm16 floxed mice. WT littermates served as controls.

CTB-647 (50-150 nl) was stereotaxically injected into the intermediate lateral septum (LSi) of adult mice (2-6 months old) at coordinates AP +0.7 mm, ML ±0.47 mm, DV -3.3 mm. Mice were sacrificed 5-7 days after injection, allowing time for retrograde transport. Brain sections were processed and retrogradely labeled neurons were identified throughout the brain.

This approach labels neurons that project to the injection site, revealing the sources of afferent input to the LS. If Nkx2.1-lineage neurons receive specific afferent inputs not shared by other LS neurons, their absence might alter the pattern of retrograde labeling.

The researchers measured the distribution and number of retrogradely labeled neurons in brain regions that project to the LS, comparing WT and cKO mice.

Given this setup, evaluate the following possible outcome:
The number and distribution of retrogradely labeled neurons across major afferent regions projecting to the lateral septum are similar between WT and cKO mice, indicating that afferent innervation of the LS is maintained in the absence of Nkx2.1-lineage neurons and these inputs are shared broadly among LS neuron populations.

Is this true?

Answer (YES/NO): NO